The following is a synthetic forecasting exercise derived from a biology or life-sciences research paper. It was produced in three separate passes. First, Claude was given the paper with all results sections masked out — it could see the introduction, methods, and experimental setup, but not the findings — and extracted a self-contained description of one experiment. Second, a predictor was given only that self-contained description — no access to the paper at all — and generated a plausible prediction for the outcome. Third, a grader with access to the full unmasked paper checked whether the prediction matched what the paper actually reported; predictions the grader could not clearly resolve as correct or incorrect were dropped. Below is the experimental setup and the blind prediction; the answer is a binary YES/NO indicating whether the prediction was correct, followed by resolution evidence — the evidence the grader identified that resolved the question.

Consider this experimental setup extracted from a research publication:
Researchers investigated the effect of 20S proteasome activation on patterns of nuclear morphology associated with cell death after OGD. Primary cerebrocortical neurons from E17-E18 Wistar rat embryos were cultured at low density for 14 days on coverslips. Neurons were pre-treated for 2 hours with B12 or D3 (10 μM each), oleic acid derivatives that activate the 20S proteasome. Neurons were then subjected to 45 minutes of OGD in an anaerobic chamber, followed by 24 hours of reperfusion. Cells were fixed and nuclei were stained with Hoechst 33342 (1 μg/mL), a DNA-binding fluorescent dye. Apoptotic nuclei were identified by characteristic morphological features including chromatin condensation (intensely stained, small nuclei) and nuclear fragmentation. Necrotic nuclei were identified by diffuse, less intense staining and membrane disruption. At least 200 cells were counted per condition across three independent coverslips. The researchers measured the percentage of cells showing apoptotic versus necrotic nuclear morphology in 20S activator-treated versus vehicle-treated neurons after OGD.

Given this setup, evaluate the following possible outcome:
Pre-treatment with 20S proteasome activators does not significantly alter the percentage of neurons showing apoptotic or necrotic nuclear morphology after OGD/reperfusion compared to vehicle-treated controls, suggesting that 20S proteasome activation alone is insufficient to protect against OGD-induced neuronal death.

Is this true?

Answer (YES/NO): NO